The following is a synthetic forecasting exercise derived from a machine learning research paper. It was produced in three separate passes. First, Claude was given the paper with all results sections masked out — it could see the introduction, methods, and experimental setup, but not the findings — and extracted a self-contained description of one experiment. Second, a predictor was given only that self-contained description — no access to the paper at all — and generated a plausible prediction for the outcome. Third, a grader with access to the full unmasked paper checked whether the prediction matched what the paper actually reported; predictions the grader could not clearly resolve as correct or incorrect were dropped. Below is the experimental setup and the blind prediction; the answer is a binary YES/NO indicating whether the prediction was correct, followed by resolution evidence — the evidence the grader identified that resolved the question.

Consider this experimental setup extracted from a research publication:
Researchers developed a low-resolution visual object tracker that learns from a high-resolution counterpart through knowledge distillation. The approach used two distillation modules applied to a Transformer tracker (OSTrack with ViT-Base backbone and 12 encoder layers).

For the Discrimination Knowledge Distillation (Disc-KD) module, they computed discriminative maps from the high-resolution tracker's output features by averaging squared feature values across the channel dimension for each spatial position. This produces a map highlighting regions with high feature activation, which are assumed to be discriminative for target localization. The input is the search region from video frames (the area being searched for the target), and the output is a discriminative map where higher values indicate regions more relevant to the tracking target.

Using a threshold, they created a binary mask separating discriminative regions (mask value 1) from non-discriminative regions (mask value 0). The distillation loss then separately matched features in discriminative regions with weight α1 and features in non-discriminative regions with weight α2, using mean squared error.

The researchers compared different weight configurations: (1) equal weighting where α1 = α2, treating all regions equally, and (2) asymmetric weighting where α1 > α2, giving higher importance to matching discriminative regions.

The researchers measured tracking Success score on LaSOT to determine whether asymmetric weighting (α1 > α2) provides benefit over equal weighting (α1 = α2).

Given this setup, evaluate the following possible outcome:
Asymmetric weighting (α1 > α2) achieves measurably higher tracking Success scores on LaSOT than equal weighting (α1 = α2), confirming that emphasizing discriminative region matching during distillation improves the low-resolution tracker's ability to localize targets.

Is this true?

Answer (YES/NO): YES